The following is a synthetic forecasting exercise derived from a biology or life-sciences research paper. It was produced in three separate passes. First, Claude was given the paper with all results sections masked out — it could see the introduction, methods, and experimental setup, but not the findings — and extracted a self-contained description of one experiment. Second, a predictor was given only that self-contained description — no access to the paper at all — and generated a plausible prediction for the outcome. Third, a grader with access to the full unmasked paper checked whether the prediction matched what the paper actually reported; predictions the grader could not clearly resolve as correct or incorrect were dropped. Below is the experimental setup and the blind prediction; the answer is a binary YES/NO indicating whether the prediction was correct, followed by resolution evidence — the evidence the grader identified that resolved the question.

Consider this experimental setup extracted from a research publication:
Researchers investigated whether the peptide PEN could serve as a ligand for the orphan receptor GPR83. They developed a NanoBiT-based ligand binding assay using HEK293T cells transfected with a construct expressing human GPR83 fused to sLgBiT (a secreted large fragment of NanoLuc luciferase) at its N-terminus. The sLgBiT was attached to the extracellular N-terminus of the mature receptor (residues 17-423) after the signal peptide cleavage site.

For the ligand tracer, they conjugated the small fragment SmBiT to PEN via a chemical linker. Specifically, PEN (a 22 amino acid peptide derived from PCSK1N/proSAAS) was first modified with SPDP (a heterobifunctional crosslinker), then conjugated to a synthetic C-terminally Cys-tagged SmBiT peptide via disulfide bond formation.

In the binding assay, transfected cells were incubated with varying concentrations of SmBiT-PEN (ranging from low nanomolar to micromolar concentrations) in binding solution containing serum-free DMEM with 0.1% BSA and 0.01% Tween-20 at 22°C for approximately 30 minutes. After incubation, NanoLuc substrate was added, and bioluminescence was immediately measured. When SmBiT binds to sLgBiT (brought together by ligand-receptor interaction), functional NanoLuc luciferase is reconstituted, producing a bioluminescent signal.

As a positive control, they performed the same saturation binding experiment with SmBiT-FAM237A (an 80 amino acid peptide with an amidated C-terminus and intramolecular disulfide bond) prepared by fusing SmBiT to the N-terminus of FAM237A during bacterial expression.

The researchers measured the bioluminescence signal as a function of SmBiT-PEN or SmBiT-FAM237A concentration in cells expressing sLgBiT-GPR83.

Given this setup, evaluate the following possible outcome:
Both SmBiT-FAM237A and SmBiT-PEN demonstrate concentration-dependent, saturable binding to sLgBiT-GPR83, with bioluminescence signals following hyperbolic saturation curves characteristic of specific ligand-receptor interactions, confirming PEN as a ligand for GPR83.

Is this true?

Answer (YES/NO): NO